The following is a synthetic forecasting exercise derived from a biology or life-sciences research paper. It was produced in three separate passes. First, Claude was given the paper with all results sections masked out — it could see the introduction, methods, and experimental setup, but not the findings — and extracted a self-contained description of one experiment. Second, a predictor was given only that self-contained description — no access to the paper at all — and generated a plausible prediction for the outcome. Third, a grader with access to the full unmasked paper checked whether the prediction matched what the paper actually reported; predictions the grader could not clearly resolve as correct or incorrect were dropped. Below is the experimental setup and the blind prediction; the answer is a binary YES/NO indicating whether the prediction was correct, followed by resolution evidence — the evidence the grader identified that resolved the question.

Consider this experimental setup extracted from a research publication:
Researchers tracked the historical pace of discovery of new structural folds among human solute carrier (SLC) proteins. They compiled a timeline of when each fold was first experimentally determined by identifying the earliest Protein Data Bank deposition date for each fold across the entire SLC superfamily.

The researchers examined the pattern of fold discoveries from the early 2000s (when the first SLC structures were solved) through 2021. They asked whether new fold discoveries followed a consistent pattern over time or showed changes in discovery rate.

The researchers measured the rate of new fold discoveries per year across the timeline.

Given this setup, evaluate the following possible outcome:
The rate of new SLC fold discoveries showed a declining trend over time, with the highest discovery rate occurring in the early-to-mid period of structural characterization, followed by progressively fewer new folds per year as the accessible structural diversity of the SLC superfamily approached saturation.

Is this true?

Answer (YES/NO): YES